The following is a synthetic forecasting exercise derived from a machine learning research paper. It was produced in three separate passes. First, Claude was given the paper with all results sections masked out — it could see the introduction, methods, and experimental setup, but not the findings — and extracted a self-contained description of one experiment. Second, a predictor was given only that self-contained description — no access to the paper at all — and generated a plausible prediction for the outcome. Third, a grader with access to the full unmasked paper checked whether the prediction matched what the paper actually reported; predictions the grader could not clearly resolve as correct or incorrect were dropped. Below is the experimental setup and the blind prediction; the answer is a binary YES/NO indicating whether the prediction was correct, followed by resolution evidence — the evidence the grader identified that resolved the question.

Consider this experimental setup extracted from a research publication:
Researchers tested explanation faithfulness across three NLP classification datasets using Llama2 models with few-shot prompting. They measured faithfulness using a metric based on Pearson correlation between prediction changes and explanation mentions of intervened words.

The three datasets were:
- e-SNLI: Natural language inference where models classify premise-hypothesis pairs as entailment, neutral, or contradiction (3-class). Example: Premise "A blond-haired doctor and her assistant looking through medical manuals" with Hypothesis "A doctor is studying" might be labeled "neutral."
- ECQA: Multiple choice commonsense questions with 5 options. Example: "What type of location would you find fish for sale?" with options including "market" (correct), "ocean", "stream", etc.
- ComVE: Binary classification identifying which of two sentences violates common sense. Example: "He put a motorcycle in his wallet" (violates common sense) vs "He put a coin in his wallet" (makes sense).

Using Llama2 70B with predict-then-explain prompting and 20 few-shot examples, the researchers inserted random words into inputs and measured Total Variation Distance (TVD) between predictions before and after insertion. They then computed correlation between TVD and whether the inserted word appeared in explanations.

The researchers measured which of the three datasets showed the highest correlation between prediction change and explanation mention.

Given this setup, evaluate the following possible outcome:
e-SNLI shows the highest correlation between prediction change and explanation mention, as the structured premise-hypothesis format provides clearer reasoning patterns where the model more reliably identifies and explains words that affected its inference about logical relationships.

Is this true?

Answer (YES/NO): YES